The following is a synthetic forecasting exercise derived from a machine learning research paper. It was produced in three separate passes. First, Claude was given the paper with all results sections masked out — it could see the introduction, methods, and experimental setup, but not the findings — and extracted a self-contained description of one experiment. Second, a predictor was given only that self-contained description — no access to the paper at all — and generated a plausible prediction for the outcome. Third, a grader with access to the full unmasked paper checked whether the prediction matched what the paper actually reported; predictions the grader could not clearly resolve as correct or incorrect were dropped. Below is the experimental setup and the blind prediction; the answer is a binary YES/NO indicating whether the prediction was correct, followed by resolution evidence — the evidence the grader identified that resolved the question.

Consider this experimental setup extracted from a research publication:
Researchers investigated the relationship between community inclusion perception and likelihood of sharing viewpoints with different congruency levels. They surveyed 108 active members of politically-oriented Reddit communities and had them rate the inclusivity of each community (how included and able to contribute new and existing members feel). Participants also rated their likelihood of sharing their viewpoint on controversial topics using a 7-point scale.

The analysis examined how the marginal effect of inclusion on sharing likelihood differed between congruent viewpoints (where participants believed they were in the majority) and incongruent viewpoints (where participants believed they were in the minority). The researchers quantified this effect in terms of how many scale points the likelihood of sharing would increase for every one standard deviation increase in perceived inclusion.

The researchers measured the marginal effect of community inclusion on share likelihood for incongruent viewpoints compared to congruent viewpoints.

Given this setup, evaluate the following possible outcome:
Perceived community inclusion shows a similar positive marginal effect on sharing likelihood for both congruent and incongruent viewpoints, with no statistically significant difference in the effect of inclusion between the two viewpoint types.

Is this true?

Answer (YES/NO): NO